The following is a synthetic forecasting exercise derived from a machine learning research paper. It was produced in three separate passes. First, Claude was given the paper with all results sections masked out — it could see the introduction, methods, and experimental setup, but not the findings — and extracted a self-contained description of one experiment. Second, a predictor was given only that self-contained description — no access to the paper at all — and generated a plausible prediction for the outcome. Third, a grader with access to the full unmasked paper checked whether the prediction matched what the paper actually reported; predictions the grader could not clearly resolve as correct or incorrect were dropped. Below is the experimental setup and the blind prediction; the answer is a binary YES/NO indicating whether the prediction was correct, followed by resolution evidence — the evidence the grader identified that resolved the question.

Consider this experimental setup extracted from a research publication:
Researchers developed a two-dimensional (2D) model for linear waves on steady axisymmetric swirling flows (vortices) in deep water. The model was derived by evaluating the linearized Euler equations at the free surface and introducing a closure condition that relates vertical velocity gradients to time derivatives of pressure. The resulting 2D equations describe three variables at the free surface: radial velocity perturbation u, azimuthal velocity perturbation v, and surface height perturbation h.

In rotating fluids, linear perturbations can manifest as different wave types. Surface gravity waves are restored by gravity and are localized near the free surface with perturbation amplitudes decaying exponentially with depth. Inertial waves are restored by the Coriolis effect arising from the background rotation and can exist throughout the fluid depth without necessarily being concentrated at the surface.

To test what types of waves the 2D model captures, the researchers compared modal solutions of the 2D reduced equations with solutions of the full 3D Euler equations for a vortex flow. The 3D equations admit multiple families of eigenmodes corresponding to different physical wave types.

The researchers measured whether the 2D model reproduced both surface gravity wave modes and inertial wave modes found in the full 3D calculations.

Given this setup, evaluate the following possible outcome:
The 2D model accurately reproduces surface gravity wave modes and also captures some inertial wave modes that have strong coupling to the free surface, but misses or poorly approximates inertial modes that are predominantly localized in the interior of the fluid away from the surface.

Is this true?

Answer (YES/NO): NO